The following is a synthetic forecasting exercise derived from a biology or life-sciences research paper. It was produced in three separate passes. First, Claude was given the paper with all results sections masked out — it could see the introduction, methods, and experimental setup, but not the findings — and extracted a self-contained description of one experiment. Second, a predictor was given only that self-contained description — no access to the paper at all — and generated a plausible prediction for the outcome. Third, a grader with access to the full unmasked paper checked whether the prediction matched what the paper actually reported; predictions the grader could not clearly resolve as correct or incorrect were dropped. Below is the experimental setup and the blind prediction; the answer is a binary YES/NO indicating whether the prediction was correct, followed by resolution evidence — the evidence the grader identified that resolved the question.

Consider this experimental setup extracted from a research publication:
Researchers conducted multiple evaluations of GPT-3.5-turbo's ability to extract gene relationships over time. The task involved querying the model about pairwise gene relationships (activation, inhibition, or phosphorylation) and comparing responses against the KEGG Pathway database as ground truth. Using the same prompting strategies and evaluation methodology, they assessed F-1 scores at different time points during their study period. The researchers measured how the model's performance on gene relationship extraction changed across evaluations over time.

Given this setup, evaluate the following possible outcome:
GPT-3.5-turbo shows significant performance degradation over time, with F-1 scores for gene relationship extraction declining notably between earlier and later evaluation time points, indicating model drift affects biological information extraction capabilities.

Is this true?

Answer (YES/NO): YES